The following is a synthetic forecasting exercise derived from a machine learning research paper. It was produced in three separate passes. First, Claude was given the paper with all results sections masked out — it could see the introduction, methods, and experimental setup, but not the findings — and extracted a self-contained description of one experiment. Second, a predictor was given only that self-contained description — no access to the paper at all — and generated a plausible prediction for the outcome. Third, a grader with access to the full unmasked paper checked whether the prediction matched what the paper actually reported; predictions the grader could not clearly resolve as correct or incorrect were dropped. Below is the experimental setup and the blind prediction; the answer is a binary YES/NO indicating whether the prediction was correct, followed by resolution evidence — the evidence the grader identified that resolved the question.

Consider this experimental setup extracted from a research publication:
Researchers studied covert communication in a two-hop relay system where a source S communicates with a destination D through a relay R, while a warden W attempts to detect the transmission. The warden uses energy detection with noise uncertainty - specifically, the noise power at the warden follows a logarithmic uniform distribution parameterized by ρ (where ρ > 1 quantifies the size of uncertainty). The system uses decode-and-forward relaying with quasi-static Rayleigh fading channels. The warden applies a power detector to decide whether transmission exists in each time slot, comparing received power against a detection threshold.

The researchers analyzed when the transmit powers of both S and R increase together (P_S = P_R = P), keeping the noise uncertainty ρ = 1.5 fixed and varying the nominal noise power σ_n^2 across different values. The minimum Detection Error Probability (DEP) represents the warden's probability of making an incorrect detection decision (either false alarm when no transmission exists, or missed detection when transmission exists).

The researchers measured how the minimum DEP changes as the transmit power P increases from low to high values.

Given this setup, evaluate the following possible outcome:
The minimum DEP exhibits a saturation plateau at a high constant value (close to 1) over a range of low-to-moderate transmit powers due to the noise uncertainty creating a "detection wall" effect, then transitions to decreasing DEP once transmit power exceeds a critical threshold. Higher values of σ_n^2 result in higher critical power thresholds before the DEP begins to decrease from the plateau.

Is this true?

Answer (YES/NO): NO